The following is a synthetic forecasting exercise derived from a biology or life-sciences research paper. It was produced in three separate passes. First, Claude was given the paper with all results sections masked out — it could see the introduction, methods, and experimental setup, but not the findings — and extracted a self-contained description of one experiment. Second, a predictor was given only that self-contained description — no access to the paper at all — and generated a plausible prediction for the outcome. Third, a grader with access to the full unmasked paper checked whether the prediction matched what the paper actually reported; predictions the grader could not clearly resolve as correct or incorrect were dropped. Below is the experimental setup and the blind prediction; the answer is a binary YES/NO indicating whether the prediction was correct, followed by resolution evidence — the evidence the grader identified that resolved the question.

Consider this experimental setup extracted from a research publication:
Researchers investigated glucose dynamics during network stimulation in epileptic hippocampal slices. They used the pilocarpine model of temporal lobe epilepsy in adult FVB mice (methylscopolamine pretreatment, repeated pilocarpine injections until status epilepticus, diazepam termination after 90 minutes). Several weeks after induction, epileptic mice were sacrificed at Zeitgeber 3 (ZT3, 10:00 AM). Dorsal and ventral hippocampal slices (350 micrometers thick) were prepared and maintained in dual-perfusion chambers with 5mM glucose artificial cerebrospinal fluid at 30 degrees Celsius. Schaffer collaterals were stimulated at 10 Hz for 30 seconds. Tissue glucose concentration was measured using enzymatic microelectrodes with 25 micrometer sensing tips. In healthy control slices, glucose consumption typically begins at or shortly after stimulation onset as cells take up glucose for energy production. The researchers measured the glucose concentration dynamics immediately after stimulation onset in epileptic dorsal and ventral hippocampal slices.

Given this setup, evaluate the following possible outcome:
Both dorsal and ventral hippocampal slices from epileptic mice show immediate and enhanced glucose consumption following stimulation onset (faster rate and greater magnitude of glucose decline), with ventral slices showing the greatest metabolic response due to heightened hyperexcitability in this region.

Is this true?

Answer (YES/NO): NO